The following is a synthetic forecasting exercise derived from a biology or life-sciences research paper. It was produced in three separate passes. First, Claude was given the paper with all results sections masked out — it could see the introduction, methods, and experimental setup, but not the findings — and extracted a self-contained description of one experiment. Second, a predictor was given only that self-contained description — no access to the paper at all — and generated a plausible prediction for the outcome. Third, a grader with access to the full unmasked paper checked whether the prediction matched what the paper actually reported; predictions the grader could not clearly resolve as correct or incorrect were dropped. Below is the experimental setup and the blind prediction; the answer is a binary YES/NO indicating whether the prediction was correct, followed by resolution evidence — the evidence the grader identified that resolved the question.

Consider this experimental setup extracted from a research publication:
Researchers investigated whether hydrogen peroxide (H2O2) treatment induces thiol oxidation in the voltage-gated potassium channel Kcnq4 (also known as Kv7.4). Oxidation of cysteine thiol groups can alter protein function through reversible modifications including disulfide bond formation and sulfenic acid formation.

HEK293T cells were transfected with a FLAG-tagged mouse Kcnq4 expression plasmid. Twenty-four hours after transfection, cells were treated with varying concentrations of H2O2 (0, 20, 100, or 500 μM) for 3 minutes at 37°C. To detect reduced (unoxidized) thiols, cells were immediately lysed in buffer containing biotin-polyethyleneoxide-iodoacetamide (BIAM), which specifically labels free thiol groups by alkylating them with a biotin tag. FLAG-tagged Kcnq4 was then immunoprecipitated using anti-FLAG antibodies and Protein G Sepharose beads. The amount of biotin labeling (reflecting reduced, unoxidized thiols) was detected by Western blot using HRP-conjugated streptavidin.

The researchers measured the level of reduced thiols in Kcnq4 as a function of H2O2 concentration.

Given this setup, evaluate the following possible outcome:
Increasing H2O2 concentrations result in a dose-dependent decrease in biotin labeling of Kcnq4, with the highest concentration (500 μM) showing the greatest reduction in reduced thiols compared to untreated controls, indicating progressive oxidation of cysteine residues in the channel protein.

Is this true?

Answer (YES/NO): YES